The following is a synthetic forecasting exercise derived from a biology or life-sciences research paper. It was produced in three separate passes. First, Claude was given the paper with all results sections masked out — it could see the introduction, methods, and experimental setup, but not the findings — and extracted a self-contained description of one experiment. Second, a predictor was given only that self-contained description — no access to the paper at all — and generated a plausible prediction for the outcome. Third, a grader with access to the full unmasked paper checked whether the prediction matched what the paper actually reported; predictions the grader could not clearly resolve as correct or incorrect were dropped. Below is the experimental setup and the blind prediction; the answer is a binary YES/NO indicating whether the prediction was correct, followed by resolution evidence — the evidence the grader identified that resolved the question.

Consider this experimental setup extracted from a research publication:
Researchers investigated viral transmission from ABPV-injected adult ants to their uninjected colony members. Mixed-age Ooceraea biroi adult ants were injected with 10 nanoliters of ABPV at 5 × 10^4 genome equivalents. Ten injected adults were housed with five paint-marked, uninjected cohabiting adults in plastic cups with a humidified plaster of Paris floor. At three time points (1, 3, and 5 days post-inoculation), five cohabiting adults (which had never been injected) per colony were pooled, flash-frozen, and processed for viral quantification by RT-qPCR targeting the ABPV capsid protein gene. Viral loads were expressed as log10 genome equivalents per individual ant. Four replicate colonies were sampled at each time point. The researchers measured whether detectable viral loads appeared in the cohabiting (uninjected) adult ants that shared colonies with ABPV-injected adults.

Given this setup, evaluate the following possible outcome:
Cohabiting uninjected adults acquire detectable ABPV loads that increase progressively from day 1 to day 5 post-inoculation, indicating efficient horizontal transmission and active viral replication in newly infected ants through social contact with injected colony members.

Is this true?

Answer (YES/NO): NO